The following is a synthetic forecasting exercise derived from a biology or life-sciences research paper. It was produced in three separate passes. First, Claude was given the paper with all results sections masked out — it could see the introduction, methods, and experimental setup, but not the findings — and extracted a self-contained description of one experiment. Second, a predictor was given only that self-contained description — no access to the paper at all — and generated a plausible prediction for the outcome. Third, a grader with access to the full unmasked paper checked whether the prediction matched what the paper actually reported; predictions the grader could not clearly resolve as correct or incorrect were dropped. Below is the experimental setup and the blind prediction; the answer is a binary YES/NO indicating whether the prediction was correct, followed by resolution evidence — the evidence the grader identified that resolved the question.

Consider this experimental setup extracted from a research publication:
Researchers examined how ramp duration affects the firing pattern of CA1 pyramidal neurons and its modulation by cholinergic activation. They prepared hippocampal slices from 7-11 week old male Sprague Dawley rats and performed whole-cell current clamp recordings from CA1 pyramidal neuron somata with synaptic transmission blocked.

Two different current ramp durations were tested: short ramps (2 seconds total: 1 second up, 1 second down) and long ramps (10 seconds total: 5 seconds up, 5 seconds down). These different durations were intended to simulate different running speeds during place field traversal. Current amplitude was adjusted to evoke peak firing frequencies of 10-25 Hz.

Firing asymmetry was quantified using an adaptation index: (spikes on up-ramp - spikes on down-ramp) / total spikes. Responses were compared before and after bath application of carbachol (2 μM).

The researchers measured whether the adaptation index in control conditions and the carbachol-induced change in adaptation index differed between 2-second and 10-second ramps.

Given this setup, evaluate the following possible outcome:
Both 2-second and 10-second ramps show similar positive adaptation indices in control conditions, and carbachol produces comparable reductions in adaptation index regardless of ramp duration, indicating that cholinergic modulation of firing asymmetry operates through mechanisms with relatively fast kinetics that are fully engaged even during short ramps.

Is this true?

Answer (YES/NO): NO